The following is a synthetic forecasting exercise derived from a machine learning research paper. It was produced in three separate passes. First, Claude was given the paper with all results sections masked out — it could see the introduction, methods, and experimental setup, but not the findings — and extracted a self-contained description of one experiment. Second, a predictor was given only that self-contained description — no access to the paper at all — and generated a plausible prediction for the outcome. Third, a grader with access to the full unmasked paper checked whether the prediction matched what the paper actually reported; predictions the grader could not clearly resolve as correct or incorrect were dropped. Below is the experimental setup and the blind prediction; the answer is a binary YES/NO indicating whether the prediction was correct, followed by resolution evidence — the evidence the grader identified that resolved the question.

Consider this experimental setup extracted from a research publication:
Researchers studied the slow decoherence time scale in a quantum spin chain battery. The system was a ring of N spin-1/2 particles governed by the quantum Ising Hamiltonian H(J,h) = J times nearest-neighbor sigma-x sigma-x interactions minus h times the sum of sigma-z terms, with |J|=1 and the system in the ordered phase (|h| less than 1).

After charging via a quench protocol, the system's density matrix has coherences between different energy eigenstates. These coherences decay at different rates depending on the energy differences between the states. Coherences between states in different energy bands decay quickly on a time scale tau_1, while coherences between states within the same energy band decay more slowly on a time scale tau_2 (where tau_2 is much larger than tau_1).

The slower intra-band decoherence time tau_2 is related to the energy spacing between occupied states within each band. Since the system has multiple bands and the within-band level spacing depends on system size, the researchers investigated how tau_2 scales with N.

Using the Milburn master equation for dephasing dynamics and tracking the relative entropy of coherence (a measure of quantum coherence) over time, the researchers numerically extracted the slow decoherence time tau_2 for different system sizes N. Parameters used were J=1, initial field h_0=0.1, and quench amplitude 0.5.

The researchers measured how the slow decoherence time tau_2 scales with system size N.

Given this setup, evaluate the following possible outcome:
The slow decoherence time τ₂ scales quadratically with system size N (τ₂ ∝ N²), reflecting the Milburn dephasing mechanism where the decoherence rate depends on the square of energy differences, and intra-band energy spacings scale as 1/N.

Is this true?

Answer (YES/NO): NO